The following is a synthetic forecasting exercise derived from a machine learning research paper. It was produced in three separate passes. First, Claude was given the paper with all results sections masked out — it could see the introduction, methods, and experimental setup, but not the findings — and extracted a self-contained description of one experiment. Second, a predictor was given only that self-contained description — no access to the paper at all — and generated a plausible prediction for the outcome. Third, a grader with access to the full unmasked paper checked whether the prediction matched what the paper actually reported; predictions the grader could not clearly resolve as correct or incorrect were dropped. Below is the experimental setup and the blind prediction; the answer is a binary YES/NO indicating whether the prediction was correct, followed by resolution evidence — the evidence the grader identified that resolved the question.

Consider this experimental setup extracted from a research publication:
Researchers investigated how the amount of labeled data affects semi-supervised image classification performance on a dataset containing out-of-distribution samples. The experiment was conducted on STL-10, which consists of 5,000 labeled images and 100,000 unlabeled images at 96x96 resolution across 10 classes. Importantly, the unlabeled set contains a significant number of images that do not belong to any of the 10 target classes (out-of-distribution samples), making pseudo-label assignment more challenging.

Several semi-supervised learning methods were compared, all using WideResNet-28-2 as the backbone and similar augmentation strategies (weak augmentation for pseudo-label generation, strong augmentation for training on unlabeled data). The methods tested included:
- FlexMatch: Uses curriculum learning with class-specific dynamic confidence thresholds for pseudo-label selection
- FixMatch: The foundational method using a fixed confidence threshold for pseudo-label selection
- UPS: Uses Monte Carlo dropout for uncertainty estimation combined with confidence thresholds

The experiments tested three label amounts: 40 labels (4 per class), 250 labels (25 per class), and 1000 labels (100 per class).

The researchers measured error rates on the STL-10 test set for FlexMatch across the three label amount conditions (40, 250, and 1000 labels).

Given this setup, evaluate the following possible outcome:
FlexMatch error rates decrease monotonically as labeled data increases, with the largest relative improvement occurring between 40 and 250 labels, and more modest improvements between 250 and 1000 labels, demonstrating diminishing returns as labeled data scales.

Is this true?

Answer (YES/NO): YES